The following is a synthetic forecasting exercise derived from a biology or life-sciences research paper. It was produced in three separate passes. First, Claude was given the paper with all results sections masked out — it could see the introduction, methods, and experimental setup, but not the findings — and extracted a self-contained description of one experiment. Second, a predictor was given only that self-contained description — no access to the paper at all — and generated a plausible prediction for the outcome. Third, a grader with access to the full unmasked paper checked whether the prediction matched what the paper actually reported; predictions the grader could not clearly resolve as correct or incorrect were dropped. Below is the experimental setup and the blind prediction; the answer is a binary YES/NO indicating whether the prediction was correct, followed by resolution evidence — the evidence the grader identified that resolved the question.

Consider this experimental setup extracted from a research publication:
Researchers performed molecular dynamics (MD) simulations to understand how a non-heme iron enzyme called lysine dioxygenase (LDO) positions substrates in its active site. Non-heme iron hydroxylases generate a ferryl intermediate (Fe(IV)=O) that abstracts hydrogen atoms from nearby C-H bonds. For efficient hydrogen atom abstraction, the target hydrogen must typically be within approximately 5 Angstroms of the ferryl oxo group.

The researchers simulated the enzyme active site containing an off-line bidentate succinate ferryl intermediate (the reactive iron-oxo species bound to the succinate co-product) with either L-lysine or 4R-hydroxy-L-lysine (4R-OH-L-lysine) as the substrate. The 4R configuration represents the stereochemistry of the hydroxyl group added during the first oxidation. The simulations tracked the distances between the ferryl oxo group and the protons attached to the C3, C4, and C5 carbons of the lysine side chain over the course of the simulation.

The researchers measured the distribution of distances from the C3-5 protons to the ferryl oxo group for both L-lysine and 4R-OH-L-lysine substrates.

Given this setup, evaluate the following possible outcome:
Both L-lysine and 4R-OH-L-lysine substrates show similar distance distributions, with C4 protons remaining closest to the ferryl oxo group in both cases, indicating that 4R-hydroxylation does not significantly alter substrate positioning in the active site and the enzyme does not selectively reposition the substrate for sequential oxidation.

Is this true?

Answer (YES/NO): NO